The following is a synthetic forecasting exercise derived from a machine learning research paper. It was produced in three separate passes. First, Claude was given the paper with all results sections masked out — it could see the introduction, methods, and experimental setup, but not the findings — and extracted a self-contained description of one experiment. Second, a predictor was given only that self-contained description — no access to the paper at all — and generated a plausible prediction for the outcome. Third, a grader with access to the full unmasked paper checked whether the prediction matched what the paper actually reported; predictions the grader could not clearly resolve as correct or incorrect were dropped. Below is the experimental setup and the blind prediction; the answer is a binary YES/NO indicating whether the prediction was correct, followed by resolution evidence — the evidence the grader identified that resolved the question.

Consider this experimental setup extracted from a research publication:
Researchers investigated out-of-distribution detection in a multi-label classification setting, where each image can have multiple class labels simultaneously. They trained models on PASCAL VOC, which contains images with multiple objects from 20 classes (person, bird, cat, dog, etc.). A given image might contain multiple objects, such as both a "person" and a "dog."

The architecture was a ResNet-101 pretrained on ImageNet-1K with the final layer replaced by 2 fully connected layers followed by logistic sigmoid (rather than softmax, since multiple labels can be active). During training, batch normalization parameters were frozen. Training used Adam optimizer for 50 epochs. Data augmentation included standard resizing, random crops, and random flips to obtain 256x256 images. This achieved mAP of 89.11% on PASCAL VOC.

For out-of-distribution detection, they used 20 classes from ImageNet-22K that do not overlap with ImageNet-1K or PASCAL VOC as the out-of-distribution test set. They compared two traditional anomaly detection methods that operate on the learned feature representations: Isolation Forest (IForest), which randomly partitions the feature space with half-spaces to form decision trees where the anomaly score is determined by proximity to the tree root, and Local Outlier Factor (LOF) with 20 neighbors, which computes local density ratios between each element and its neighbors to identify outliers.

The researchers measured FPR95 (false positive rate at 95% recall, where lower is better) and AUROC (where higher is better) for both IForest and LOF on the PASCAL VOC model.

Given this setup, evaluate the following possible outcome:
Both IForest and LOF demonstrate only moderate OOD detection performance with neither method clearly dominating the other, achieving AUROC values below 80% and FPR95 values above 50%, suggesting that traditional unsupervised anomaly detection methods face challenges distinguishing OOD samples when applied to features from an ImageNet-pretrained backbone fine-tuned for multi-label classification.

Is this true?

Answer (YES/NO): NO